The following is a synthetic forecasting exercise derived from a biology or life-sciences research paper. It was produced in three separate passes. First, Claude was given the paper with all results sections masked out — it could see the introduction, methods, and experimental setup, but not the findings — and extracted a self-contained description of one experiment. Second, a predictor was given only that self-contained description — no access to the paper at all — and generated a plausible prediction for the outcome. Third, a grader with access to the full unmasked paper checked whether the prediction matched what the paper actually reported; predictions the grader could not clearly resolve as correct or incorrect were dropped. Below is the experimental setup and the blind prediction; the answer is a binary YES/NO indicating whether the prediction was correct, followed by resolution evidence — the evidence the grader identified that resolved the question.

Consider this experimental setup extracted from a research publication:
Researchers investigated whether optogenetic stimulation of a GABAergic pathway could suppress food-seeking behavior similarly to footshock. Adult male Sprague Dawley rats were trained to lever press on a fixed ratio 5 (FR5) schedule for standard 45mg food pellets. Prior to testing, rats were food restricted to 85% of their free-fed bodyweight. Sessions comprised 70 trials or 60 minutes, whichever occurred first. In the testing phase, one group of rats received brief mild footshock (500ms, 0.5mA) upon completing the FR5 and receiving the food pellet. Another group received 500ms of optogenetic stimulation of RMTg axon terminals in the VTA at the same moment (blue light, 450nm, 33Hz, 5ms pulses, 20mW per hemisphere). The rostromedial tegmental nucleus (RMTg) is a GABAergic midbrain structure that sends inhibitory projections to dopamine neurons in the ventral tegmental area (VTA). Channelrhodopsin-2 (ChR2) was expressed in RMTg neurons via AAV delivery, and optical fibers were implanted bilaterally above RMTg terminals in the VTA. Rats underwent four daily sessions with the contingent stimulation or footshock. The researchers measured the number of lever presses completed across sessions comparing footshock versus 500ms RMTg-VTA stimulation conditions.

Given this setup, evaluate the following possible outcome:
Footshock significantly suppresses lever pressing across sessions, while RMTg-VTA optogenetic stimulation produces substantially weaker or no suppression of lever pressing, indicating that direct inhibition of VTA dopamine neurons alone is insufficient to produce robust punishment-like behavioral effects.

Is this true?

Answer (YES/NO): NO